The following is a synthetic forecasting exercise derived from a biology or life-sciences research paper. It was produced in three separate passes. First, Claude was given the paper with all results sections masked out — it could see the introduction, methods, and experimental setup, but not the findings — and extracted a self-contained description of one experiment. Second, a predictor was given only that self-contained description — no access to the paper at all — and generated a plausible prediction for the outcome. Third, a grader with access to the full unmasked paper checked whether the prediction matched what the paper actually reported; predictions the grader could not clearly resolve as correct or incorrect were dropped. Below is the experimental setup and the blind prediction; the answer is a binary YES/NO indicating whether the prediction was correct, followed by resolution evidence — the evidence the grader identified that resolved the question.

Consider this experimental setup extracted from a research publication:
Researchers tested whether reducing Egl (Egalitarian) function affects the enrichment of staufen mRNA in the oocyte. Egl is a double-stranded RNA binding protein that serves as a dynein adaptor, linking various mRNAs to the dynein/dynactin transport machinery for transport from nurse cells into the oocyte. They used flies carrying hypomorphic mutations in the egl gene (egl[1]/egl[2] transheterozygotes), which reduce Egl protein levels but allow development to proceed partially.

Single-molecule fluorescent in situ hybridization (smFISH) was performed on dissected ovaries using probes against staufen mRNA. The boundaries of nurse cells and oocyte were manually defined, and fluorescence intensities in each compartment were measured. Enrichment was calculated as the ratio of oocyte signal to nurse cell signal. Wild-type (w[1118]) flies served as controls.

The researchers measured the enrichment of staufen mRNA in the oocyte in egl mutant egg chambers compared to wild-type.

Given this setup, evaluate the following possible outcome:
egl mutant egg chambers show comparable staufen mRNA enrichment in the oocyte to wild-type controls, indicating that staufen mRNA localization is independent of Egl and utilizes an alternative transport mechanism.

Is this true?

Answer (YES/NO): NO